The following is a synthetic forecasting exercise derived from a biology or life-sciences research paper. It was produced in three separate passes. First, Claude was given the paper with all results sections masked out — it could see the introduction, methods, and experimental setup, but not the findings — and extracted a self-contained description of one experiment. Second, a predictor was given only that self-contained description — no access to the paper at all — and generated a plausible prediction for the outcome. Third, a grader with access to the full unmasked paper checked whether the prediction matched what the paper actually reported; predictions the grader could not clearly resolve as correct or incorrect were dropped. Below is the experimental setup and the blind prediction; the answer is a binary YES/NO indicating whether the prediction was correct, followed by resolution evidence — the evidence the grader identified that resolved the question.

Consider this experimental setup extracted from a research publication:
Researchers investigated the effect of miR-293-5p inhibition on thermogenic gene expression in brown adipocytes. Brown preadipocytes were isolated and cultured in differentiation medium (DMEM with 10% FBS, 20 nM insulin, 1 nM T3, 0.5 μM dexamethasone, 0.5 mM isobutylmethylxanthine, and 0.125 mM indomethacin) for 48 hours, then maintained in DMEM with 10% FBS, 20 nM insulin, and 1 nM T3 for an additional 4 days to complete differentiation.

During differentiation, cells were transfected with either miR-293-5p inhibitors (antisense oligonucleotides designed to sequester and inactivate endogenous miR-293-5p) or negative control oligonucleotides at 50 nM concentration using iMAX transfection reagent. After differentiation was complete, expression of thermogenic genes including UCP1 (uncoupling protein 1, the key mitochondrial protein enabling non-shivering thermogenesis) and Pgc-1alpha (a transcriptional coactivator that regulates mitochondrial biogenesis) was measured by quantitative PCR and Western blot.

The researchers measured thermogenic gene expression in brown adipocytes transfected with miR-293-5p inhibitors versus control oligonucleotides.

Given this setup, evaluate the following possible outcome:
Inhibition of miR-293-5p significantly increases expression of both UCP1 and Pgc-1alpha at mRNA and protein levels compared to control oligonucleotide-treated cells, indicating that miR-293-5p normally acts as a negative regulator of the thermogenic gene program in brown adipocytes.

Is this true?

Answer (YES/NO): NO